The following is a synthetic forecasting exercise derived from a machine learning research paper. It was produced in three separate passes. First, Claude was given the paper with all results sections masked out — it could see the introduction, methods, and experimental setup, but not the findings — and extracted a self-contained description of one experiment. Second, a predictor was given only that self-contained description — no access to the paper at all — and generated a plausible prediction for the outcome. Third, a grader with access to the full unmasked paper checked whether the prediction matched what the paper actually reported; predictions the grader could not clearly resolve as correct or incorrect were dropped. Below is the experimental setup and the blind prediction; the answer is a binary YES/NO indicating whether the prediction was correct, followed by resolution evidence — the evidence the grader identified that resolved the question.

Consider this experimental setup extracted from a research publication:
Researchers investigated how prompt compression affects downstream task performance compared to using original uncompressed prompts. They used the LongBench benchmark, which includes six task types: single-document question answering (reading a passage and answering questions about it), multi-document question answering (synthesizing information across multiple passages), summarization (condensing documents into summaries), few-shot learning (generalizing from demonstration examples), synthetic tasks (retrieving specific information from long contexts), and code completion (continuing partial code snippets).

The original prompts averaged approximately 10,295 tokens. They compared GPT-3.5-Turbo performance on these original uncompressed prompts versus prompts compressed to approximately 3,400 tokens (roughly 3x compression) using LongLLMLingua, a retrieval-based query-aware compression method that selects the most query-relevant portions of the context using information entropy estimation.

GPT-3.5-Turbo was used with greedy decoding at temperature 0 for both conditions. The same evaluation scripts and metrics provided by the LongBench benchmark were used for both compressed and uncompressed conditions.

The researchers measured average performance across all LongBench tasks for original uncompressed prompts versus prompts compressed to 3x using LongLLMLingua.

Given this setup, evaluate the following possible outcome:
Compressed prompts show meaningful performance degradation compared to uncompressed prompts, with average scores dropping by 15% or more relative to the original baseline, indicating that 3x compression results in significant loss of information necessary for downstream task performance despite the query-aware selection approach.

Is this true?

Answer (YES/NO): NO